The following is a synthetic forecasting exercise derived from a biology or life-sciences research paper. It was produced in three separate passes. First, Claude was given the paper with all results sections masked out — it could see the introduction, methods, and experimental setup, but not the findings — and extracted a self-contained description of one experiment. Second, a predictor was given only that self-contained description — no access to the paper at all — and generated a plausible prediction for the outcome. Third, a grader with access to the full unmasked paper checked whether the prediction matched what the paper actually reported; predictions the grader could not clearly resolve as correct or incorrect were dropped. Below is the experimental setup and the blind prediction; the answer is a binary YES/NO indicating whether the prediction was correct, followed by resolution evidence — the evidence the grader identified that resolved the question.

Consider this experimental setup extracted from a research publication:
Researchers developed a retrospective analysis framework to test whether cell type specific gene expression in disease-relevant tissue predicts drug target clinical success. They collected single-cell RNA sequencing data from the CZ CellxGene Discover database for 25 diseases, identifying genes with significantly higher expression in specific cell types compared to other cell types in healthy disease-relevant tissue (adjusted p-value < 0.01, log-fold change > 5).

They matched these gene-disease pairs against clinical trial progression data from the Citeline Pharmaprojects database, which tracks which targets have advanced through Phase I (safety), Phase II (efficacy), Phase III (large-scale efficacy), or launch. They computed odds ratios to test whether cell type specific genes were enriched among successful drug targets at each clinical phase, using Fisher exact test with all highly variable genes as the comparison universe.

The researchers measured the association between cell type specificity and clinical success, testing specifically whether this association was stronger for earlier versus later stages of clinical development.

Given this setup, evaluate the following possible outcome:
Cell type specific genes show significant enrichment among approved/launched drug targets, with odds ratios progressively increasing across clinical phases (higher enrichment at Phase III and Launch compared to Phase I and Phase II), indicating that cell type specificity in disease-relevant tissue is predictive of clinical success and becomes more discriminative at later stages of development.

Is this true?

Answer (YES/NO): NO